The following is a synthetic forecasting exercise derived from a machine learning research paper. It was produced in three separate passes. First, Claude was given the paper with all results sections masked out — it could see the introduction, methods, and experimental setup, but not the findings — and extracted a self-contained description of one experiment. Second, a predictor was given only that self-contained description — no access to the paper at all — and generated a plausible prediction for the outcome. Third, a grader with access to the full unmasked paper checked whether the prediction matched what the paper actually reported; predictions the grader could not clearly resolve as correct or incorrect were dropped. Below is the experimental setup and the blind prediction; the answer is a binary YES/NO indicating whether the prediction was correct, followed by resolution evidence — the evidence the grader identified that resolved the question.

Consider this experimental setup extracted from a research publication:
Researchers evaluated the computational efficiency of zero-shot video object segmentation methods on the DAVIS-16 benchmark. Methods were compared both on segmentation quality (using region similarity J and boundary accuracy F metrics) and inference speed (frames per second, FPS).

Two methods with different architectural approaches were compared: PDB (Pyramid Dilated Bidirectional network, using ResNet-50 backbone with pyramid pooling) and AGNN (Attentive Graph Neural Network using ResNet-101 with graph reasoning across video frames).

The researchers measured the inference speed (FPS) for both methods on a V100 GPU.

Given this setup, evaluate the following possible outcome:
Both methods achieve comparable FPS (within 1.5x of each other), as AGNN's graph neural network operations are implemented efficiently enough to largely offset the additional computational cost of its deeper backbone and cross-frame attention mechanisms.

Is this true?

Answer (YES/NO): NO